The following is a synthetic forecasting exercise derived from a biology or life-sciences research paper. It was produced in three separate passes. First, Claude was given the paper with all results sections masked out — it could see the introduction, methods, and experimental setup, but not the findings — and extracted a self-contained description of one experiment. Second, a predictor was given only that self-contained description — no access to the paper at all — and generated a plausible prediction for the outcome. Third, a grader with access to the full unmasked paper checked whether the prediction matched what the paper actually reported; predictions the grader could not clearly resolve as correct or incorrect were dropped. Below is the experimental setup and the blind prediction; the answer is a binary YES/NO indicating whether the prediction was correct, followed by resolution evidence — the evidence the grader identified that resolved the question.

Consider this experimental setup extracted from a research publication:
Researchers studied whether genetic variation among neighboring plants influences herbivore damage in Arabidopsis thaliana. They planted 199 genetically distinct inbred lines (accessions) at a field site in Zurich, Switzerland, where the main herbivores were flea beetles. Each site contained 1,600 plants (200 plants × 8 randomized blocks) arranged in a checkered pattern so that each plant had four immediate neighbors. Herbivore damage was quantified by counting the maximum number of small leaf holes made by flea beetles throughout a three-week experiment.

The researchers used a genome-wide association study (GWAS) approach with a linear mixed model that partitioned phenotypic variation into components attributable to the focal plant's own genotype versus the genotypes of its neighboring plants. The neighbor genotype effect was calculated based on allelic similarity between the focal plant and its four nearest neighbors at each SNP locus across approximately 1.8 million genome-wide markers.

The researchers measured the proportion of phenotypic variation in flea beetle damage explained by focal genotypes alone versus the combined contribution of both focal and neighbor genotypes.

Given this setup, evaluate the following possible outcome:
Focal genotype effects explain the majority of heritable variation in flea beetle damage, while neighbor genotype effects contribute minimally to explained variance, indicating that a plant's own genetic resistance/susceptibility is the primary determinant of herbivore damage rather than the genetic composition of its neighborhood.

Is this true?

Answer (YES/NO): NO